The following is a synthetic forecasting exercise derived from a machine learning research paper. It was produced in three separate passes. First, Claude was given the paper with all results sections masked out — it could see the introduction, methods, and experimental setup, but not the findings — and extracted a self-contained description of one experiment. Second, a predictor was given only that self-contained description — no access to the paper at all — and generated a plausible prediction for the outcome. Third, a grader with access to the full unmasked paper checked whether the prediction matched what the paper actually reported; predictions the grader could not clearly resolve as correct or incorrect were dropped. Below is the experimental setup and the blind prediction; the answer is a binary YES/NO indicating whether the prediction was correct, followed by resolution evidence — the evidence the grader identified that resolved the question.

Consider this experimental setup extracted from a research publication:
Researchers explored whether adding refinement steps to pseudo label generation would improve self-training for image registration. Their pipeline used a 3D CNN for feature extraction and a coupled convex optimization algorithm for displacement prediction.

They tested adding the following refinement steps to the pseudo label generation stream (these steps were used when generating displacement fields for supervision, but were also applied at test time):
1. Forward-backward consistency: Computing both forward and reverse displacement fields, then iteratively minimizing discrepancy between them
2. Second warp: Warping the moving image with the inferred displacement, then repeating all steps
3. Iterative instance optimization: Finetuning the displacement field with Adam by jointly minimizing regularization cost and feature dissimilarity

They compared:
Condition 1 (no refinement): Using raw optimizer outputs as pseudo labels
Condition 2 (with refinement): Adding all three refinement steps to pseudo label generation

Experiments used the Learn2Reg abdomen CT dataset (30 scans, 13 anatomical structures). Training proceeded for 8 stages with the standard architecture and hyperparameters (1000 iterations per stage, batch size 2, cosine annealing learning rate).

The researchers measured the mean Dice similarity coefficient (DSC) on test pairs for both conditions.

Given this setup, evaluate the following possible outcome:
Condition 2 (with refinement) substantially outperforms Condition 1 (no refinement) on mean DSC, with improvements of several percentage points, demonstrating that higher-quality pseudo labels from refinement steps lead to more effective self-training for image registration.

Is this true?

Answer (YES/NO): NO